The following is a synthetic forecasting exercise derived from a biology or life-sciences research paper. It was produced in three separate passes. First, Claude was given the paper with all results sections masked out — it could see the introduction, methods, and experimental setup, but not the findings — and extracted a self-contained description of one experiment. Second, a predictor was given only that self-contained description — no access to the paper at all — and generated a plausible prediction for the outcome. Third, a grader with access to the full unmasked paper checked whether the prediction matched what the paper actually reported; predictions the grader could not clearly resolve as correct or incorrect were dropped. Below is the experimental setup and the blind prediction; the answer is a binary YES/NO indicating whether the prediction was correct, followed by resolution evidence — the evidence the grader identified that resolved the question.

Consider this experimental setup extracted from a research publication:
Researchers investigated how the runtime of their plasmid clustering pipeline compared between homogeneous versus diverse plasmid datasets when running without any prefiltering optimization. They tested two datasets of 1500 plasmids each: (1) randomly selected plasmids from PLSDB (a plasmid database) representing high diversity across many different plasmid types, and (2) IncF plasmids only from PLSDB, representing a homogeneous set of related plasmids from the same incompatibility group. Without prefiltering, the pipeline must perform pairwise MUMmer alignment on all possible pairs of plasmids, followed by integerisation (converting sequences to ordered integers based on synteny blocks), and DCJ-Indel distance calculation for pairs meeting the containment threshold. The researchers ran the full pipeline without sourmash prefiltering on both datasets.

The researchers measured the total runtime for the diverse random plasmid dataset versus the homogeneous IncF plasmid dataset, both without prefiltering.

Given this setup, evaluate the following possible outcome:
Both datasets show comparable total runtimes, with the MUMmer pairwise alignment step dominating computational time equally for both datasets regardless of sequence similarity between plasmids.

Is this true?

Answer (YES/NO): NO